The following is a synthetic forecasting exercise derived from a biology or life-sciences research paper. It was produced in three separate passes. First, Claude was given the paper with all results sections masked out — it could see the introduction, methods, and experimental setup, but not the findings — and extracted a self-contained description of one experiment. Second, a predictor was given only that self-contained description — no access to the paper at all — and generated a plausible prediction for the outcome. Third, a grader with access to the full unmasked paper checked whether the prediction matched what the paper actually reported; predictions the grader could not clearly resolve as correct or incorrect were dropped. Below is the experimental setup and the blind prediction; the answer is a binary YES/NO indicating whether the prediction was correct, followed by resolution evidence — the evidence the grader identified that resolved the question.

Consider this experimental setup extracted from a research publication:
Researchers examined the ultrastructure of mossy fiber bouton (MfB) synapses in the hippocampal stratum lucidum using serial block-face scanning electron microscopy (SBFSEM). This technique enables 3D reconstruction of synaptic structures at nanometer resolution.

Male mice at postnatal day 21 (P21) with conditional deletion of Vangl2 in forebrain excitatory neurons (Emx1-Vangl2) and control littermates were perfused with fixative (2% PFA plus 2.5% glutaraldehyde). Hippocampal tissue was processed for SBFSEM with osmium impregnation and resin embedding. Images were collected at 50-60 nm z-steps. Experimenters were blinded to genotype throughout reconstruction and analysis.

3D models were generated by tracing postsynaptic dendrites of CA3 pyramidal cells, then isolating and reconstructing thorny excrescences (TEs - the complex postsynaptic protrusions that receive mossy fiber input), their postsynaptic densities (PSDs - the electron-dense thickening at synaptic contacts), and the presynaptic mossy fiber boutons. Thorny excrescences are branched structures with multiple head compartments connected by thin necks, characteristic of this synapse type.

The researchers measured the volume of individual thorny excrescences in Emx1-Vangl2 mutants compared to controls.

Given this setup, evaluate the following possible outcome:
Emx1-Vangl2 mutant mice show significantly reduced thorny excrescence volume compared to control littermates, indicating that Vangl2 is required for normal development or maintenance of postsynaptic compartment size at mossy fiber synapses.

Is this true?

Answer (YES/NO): YES